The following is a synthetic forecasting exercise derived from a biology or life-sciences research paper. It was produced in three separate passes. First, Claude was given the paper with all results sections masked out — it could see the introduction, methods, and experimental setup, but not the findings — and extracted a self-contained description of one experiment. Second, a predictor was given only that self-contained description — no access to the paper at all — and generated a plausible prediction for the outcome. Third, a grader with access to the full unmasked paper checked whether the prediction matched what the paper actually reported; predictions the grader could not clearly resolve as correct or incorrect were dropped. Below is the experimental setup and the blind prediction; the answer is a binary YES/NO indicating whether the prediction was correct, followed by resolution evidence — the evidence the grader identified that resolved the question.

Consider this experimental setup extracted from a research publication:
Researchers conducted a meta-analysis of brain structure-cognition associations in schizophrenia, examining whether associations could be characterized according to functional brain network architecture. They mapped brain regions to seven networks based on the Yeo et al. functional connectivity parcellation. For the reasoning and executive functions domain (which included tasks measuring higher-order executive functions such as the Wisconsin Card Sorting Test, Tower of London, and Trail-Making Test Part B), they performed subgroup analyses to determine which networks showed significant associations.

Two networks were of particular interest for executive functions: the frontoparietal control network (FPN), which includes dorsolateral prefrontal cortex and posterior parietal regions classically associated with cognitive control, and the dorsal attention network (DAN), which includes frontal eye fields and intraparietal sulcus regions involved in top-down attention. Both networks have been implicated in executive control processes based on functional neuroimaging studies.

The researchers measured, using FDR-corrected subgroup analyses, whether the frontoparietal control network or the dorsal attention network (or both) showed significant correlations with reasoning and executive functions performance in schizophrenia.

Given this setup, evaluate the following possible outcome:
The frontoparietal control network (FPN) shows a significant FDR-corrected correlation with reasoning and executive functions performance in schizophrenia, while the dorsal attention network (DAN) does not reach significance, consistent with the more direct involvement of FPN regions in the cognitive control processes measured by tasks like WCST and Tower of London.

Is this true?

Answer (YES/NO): NO